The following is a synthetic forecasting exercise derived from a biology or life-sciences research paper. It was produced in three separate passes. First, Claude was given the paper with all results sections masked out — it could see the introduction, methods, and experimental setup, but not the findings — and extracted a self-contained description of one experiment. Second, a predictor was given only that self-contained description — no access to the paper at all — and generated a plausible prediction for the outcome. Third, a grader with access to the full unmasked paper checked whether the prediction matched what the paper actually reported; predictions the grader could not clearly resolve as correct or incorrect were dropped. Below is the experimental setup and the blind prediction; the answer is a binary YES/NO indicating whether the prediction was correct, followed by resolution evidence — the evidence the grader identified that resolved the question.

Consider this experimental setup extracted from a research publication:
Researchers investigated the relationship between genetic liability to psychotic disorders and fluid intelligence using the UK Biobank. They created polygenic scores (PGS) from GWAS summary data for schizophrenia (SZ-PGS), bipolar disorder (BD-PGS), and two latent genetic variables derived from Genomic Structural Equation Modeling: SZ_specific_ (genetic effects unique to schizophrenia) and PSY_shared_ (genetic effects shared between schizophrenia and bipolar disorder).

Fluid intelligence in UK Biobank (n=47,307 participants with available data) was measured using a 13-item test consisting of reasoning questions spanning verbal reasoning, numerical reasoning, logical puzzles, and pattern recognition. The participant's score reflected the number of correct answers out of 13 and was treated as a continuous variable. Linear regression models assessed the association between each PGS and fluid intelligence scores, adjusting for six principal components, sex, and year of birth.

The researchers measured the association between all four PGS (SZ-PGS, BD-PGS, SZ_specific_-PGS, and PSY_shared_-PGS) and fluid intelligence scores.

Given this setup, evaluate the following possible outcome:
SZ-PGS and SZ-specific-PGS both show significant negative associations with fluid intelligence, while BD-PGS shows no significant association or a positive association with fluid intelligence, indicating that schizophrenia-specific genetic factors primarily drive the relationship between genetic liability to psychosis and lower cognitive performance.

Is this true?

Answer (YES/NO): NO